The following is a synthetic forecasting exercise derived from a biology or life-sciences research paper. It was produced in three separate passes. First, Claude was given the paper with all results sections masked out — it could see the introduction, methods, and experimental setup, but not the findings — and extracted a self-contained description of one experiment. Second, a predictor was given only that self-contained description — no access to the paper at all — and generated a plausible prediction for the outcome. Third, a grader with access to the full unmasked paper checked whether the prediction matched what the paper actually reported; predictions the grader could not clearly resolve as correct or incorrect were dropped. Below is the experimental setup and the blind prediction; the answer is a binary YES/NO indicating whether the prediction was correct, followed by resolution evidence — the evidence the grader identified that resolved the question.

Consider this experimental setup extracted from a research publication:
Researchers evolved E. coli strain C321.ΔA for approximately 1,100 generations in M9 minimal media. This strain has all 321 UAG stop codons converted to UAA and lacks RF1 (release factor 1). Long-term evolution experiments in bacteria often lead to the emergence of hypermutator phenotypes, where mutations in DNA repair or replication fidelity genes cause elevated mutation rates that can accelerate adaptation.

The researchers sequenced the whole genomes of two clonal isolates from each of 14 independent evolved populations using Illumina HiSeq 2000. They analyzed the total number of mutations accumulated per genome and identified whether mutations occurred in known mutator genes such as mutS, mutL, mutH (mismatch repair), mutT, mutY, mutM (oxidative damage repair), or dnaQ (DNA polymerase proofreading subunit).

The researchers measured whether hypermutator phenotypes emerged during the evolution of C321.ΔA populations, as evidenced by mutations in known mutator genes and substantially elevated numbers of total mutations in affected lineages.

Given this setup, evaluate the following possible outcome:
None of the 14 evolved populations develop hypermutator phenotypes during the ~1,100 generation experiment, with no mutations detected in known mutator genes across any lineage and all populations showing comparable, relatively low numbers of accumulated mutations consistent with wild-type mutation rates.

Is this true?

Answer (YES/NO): NO